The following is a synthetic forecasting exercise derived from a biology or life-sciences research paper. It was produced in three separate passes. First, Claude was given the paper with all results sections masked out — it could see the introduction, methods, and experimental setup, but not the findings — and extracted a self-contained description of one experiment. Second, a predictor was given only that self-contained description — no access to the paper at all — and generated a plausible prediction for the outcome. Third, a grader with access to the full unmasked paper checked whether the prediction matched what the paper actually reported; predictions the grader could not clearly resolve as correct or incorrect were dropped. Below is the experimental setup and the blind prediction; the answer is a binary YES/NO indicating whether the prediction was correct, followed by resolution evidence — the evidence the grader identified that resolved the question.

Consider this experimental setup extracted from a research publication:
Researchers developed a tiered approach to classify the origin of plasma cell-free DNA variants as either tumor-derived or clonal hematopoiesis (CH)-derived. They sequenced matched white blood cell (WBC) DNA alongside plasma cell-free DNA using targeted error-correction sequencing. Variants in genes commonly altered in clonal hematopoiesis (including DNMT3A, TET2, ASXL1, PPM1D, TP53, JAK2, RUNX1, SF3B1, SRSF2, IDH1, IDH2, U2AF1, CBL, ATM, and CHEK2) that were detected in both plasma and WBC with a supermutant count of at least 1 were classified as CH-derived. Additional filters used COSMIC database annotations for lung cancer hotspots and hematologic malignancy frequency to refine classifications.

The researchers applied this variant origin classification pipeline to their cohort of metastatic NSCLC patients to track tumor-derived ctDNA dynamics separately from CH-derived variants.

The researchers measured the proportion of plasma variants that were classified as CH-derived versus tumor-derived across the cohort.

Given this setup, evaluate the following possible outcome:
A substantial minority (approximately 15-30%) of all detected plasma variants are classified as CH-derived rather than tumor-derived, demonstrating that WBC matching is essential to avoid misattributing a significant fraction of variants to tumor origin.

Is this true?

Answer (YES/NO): NO